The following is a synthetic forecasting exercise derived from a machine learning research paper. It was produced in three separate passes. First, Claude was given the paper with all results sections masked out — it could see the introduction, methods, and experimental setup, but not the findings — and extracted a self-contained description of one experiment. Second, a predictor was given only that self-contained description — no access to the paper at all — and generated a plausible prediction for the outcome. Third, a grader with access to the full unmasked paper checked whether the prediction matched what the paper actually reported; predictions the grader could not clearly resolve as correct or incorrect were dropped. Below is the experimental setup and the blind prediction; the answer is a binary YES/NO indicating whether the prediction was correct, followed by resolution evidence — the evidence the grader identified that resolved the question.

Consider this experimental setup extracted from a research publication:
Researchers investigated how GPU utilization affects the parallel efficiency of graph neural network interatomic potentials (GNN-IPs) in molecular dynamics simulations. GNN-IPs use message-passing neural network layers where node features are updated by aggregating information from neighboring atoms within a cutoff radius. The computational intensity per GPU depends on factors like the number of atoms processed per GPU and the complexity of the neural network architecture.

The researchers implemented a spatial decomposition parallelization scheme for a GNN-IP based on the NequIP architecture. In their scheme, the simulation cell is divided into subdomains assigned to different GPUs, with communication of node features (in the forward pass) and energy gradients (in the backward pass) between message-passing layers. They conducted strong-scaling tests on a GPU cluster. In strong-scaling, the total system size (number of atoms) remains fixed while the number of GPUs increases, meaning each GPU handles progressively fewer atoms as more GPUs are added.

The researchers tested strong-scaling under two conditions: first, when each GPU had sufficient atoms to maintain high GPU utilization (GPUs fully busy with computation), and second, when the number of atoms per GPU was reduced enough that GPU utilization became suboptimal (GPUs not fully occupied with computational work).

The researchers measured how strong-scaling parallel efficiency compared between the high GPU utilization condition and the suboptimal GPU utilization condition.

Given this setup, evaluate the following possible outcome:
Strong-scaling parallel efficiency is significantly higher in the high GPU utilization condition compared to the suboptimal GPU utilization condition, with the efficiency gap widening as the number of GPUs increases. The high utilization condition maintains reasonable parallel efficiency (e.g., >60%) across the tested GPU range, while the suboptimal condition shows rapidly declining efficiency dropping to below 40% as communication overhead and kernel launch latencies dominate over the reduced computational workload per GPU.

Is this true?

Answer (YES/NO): NO